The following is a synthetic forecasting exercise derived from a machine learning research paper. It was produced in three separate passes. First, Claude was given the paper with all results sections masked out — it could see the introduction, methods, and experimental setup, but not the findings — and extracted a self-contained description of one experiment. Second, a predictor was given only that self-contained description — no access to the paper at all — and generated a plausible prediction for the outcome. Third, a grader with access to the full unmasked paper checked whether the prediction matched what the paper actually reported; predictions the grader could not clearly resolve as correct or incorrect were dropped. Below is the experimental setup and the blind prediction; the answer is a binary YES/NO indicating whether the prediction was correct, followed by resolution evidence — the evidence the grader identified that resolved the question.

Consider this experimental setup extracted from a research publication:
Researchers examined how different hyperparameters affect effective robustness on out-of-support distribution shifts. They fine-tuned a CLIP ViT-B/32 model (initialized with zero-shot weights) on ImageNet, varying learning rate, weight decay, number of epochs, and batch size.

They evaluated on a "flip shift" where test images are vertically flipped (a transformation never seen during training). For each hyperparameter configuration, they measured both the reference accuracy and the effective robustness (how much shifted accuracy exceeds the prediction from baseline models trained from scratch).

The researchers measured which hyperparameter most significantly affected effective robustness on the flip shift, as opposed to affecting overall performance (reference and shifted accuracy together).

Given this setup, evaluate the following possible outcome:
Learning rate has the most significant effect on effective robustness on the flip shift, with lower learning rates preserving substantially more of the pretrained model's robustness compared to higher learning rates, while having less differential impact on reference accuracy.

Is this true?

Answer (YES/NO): NO